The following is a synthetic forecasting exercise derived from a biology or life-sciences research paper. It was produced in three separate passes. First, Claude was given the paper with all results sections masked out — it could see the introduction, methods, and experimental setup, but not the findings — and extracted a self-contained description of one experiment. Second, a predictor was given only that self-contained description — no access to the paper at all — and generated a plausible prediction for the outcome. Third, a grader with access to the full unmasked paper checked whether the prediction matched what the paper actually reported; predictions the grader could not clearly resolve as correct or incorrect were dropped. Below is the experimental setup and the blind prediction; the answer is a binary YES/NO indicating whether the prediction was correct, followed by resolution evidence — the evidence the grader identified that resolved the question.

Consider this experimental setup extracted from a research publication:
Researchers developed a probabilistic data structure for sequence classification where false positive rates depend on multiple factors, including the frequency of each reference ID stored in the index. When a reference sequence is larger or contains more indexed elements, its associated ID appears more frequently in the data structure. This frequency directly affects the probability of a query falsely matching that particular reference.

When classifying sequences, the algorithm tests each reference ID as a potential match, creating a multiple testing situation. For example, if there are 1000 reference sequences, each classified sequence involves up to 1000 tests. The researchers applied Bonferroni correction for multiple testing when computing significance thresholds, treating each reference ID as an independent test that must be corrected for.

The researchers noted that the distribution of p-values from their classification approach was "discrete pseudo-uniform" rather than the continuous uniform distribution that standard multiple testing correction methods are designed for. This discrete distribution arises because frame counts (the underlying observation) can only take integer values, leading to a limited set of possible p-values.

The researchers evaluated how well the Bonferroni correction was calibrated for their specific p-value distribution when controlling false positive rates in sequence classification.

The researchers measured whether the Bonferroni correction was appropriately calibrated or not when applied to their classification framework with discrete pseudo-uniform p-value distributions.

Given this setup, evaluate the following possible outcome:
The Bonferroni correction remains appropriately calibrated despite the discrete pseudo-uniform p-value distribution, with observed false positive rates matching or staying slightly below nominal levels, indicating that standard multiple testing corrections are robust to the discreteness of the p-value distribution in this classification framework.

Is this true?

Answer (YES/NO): NO